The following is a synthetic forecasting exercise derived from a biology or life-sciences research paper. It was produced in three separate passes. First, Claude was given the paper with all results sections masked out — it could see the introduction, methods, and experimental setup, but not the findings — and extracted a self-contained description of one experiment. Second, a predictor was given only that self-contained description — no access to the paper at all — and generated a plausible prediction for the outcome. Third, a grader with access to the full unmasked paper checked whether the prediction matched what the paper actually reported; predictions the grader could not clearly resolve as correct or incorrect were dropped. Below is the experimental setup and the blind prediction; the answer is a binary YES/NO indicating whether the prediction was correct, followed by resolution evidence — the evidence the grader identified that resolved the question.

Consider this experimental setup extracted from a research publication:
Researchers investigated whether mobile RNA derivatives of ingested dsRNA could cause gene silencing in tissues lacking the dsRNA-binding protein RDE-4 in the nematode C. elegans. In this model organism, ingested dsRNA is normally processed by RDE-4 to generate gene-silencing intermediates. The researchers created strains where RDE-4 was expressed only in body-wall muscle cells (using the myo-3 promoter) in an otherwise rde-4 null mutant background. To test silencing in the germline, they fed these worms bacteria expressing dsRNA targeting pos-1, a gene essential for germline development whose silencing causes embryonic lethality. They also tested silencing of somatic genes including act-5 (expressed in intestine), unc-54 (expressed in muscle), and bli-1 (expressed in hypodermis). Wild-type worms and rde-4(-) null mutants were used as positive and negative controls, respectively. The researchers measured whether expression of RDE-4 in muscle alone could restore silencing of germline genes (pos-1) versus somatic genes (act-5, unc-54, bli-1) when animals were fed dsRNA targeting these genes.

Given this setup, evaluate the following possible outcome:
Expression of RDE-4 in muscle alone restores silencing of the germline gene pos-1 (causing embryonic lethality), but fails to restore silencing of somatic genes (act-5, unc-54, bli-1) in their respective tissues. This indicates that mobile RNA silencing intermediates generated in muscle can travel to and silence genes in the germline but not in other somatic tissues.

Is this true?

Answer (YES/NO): NO